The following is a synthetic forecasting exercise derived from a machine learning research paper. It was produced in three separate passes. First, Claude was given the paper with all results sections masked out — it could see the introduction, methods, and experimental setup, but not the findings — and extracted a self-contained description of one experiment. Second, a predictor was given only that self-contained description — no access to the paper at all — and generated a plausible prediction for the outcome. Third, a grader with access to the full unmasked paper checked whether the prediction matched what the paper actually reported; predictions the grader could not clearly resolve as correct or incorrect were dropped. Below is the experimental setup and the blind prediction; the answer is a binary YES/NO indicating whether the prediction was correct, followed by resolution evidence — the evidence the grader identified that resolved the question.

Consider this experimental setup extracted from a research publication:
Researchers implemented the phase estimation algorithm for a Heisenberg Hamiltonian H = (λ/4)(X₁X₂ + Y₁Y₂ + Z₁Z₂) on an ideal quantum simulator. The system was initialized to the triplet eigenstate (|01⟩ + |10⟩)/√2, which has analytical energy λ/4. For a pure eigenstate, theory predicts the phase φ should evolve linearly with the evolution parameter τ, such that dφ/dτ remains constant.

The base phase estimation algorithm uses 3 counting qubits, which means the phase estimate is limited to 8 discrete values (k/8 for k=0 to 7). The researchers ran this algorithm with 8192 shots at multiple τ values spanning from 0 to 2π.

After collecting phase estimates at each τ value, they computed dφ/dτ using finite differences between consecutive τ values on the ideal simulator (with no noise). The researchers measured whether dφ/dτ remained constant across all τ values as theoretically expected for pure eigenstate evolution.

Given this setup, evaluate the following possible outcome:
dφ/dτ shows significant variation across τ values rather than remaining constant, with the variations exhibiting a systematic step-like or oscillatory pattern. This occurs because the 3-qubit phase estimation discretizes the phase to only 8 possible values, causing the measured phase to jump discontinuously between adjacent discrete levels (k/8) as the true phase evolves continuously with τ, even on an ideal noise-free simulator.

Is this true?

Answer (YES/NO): YES